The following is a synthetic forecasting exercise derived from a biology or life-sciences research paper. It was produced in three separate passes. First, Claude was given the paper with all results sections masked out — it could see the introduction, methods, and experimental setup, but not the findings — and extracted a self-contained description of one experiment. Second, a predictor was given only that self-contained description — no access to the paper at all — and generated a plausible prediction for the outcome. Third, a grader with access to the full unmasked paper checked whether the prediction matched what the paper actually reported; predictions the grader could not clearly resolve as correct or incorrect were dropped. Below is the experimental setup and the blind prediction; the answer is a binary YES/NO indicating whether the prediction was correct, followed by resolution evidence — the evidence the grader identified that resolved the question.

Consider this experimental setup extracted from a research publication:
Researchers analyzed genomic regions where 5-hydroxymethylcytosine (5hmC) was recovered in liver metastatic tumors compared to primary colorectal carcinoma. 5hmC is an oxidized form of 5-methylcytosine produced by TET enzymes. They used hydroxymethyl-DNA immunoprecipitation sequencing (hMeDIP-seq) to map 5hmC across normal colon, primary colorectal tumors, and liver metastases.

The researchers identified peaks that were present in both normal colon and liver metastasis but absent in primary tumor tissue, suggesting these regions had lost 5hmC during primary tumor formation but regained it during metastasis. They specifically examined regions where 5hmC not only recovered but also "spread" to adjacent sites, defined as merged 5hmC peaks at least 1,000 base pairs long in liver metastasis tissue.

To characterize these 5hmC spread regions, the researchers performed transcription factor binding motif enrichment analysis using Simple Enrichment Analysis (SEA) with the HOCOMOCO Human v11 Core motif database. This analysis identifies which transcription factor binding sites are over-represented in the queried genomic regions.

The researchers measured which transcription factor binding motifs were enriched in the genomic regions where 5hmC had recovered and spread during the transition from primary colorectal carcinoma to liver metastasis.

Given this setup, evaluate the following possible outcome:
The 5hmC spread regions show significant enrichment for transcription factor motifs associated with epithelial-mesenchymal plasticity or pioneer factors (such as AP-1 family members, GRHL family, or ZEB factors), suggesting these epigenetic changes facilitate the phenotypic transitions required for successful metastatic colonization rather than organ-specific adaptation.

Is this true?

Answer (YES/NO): NO